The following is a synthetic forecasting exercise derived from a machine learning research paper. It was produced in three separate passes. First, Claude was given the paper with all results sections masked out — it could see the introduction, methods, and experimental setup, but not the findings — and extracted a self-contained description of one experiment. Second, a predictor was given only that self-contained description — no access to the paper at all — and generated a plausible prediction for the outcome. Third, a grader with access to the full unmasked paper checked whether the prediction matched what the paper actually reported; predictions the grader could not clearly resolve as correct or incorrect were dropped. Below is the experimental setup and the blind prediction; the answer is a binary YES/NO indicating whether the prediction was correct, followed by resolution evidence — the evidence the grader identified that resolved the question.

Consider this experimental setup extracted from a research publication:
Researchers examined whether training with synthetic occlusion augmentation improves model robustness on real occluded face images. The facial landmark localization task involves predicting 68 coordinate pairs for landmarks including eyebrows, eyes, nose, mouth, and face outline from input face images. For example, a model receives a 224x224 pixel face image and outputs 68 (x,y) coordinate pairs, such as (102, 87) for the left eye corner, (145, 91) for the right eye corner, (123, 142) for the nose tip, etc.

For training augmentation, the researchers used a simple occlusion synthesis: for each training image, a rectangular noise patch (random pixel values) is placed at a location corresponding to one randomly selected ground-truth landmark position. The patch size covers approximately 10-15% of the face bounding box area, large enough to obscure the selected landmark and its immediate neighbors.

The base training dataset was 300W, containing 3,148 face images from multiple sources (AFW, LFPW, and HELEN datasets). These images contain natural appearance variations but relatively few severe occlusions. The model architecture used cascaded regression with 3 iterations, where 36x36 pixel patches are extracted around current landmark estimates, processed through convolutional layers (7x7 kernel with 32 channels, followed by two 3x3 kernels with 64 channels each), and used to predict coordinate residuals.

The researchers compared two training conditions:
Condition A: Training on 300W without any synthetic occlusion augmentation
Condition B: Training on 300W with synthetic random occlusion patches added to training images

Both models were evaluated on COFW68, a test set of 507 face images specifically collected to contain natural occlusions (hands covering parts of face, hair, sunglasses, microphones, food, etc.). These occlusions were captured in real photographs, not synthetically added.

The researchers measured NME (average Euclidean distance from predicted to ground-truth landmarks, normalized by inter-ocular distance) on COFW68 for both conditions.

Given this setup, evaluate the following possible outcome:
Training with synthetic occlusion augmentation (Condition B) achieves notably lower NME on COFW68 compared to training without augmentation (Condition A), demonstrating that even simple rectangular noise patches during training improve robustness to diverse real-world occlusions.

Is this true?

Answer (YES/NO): YES